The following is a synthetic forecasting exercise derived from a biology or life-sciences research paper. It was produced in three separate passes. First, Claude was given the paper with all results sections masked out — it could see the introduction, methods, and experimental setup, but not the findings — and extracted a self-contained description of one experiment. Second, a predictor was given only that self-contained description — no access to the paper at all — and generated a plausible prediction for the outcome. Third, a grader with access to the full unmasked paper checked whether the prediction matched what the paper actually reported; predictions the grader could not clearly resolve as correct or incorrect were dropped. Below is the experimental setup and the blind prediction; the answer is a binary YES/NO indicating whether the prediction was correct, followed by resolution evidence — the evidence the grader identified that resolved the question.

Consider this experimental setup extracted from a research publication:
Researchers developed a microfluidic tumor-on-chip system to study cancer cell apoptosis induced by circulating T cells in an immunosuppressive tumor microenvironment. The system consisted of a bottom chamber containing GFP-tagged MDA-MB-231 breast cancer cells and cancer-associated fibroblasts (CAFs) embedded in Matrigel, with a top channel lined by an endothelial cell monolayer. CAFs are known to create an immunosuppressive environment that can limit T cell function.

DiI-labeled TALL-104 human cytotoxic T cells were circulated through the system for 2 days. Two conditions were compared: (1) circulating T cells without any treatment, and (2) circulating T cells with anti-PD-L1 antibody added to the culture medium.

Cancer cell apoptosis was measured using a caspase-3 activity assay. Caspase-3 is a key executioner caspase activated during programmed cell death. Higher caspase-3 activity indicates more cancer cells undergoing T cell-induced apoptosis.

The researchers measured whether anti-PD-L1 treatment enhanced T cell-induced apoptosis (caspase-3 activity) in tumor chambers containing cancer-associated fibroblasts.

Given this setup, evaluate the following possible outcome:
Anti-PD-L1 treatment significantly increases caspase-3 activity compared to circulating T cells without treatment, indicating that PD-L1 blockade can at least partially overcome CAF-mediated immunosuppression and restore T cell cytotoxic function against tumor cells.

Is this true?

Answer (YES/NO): YES